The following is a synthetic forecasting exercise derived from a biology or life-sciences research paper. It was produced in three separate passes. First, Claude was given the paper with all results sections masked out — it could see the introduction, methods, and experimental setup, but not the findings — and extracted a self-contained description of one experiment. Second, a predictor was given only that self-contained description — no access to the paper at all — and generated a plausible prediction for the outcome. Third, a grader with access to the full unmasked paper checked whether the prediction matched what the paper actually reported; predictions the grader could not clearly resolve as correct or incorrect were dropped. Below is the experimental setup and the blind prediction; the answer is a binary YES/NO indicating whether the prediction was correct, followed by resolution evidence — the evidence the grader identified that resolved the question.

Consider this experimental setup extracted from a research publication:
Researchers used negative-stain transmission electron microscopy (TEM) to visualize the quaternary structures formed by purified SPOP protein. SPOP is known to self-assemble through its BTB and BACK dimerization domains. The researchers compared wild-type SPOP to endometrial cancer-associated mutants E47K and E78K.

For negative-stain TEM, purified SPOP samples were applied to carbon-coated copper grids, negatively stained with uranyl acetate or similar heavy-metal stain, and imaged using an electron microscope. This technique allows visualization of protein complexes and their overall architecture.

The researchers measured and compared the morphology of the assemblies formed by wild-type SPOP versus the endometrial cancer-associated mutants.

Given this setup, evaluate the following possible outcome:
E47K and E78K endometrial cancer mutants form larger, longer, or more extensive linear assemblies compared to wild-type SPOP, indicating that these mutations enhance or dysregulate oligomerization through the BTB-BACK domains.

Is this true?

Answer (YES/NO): NO